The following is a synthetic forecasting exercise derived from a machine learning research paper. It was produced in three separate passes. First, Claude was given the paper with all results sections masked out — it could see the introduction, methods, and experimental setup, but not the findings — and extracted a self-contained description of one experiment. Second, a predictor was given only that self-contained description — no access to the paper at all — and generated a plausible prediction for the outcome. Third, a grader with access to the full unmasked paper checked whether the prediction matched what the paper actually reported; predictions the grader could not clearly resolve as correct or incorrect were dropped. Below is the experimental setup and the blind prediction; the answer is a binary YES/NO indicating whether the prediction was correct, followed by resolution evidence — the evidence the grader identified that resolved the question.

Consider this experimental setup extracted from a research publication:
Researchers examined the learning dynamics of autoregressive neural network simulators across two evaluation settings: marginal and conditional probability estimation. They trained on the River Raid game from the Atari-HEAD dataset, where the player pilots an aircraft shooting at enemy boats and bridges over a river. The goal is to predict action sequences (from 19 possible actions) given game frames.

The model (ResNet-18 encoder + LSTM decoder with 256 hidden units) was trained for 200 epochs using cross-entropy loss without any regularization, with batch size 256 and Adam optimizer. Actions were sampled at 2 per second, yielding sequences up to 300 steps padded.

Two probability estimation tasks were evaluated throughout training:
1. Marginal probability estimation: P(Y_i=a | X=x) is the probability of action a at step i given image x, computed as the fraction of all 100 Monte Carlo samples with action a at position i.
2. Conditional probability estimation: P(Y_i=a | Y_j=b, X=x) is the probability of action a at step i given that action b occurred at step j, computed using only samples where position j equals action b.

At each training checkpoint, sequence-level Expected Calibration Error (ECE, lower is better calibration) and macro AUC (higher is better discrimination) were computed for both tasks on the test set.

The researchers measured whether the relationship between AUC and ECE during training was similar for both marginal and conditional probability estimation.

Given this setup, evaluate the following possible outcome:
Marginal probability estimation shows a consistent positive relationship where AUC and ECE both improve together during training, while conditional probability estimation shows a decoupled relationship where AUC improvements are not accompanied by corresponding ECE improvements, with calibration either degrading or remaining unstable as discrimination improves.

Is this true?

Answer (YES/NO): NO